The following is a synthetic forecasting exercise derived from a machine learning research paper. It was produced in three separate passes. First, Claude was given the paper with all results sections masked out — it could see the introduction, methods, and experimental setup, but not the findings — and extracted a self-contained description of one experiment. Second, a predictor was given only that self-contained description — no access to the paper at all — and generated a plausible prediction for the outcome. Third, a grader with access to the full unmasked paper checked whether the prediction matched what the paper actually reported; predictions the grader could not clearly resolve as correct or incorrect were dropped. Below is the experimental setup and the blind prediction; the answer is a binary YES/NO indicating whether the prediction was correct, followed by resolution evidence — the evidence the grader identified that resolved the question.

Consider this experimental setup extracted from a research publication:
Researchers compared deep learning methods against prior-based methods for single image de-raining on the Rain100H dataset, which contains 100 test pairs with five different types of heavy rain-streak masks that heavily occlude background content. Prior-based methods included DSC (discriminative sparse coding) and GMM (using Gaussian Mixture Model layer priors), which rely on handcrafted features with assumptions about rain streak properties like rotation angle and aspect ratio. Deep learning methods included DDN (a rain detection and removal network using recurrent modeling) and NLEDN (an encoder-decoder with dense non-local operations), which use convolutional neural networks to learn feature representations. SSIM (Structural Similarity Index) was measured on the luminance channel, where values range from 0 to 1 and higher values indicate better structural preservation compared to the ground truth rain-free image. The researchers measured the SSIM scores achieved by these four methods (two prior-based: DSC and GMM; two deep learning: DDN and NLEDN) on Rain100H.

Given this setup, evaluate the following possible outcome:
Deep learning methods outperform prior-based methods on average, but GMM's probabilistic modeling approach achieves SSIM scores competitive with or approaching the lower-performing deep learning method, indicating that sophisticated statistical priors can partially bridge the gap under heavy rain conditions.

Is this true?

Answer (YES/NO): NO